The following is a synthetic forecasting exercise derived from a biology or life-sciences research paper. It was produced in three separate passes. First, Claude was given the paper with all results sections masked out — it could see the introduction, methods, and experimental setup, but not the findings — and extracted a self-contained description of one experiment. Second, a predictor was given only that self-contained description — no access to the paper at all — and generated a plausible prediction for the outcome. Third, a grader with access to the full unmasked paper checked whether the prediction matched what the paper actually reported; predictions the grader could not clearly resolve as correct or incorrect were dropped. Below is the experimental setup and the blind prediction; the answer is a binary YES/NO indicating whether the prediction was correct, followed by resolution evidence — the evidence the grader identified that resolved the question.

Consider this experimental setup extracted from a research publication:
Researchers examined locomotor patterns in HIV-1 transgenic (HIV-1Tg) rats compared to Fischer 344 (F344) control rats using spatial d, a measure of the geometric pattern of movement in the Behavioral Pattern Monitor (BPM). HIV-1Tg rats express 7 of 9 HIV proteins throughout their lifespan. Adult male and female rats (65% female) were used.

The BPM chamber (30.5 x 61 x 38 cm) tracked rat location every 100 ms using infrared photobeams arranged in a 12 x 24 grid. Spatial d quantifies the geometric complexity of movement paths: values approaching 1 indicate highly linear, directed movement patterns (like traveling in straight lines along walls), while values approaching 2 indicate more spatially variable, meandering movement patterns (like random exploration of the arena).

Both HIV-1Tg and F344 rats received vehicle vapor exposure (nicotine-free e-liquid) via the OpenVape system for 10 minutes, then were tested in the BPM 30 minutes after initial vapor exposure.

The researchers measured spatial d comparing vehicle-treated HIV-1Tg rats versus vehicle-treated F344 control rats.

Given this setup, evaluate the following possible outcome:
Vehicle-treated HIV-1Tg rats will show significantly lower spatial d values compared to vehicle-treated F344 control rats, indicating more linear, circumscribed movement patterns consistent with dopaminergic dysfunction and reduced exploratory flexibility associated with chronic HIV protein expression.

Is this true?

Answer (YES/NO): NO